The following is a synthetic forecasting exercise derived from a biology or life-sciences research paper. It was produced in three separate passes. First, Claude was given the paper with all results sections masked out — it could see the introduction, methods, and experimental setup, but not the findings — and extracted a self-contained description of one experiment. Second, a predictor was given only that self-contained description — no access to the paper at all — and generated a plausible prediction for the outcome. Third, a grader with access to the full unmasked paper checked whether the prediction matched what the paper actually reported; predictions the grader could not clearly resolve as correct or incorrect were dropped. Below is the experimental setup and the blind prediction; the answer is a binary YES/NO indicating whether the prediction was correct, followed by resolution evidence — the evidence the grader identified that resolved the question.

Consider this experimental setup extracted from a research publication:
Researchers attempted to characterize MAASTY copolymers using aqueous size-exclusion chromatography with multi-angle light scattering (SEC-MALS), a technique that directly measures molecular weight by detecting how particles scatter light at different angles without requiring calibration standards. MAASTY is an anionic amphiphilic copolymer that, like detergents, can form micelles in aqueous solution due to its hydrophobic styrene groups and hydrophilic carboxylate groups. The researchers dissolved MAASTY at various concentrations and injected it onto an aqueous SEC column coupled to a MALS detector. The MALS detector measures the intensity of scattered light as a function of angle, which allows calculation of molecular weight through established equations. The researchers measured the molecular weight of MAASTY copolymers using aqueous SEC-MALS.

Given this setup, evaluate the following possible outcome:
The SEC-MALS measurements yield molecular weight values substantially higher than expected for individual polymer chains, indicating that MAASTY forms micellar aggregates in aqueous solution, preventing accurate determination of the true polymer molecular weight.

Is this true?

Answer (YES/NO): YES